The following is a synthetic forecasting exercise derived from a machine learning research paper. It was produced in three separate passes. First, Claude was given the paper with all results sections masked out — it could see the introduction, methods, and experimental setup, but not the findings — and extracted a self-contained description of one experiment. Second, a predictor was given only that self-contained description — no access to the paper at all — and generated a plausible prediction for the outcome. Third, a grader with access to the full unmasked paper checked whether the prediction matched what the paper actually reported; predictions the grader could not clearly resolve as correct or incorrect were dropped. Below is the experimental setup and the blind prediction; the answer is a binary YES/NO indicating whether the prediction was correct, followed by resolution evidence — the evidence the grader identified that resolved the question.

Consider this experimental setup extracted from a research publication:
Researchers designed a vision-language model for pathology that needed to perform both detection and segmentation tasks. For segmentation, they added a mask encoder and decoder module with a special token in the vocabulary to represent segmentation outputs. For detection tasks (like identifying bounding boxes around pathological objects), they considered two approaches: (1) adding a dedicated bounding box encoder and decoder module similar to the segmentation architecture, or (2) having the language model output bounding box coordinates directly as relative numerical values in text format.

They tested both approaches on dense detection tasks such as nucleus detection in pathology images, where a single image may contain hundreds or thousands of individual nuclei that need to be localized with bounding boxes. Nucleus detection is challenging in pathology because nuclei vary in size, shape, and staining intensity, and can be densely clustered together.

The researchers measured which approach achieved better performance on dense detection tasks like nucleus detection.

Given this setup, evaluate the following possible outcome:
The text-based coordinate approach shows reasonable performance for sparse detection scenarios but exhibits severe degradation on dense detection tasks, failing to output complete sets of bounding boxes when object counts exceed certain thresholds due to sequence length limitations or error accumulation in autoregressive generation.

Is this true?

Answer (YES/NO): NO